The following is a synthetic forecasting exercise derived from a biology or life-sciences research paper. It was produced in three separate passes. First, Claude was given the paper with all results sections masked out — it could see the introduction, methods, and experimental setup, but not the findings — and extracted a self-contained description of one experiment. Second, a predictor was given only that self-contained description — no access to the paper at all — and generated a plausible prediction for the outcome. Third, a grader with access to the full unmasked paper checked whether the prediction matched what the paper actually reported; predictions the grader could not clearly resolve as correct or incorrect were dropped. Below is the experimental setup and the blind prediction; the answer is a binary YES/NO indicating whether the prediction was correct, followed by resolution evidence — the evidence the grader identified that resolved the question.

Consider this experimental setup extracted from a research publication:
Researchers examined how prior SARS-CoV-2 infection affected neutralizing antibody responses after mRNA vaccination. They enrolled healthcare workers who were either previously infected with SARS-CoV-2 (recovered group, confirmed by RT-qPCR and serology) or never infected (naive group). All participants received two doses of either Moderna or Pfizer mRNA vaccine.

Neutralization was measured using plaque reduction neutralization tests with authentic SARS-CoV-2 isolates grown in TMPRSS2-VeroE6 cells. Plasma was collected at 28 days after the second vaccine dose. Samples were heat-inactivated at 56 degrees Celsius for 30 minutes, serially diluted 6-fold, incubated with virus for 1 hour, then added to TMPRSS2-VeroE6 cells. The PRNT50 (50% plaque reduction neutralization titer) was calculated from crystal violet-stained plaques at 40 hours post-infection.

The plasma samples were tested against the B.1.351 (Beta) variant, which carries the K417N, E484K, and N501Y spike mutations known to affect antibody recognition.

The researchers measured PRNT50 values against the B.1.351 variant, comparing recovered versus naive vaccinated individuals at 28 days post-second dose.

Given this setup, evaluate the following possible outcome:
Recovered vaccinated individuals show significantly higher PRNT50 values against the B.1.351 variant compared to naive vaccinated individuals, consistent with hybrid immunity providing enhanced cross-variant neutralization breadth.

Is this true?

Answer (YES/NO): YES